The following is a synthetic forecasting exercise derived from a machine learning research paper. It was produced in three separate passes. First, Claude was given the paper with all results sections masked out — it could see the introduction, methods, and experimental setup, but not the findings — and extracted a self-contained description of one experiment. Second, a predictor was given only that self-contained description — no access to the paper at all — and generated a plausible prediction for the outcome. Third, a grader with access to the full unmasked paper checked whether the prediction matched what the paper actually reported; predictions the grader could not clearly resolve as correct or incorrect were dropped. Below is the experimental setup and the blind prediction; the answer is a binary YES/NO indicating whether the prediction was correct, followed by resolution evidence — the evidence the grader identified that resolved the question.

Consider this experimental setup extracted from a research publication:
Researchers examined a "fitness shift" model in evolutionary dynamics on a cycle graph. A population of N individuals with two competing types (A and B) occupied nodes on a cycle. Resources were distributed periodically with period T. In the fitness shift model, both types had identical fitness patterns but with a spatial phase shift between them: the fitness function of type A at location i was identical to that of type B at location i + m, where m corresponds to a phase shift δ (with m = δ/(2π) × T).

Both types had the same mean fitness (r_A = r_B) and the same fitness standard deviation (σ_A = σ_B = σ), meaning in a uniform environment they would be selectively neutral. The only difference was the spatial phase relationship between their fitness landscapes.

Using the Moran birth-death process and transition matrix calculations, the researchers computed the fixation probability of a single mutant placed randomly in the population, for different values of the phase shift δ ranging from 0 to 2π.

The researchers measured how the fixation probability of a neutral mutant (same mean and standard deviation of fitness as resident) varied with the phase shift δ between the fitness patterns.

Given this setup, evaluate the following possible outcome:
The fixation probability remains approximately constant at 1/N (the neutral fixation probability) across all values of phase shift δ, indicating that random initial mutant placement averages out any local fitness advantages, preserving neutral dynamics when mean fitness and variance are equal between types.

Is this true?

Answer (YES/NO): NO